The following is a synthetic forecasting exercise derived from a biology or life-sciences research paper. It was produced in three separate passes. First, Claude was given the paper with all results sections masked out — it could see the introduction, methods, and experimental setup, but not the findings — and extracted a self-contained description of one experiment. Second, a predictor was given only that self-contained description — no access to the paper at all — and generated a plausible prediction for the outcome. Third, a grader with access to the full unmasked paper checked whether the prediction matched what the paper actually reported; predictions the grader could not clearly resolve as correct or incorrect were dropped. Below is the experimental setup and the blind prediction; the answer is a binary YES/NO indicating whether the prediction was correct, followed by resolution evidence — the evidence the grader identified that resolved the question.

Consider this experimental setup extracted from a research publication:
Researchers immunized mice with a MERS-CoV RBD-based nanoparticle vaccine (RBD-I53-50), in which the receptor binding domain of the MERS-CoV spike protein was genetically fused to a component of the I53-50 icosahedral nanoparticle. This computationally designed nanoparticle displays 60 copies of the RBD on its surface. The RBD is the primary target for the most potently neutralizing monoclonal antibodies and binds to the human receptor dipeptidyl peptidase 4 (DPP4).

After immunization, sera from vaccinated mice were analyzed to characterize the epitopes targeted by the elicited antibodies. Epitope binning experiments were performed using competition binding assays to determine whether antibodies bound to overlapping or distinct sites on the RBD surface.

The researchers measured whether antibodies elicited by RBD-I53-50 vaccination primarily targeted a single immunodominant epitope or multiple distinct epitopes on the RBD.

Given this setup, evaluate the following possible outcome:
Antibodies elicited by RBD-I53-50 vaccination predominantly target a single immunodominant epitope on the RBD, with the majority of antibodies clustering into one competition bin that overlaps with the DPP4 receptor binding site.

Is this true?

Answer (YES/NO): NO